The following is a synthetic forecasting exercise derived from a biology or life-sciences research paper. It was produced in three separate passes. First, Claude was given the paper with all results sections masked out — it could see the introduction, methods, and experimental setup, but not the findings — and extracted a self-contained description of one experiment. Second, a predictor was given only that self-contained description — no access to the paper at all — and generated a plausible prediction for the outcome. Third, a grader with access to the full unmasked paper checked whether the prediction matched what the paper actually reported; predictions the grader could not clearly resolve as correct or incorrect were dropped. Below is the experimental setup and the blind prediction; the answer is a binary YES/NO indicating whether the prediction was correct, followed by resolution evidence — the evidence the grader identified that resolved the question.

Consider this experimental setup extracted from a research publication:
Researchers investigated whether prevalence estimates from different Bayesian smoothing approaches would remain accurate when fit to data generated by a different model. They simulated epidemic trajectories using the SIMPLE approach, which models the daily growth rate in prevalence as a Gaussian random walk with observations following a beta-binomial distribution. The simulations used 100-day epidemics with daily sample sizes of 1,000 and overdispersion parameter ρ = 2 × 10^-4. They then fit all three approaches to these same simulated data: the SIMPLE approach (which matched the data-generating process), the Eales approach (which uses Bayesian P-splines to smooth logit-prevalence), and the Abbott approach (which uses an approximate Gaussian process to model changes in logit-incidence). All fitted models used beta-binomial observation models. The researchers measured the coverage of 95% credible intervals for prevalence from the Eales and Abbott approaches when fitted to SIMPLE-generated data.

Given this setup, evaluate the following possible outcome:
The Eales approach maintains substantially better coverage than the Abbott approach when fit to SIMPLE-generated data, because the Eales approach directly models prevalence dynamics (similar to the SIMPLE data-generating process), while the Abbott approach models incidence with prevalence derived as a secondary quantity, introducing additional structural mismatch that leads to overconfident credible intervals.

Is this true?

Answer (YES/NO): NO